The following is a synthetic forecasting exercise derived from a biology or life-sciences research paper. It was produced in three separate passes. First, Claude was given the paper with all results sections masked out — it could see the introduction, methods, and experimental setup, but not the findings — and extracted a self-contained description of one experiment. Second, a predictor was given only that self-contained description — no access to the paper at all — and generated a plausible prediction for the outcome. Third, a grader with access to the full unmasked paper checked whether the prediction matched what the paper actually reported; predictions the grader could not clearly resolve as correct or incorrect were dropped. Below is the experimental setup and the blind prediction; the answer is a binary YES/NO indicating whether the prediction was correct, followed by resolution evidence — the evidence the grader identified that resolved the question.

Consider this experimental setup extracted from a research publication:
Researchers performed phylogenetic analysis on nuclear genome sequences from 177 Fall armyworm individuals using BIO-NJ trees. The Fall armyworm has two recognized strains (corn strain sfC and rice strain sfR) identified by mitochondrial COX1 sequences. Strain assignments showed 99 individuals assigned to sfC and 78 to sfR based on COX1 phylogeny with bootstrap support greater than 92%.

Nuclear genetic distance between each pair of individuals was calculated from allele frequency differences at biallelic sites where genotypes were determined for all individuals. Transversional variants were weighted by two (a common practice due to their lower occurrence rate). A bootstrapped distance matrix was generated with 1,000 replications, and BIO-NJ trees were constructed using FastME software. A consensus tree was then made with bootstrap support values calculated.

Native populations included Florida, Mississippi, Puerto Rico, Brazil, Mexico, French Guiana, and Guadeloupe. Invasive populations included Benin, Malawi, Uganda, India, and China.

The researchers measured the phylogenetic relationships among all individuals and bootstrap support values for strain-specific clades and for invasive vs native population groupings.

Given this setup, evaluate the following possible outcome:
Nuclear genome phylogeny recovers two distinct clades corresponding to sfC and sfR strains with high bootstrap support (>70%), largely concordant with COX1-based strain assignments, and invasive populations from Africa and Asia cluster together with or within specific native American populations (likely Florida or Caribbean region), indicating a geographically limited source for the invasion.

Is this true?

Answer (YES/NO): NO